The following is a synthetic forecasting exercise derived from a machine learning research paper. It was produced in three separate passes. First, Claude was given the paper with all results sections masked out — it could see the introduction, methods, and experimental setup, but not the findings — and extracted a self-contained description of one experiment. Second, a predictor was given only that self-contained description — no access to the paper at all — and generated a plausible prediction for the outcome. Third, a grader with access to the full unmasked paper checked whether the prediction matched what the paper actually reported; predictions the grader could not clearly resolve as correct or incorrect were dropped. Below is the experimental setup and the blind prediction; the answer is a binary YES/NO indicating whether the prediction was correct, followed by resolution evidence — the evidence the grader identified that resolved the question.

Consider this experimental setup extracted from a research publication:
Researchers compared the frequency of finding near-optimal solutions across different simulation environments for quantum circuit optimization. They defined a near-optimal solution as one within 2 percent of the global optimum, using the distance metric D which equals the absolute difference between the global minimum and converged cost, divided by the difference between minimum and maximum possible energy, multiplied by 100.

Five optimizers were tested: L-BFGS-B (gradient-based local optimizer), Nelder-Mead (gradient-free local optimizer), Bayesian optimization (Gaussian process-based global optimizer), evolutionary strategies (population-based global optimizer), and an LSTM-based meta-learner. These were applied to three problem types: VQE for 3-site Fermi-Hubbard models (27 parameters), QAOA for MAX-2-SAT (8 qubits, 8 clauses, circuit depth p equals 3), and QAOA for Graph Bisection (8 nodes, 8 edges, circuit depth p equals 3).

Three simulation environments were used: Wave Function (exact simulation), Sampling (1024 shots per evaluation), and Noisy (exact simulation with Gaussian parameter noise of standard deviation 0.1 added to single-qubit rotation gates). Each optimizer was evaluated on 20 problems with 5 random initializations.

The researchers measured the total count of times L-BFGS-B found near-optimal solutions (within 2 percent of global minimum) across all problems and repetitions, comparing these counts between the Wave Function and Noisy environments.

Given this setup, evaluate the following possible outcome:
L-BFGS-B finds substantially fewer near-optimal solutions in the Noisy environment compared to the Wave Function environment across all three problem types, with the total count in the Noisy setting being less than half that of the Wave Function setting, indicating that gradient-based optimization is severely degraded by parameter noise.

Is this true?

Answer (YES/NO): YES